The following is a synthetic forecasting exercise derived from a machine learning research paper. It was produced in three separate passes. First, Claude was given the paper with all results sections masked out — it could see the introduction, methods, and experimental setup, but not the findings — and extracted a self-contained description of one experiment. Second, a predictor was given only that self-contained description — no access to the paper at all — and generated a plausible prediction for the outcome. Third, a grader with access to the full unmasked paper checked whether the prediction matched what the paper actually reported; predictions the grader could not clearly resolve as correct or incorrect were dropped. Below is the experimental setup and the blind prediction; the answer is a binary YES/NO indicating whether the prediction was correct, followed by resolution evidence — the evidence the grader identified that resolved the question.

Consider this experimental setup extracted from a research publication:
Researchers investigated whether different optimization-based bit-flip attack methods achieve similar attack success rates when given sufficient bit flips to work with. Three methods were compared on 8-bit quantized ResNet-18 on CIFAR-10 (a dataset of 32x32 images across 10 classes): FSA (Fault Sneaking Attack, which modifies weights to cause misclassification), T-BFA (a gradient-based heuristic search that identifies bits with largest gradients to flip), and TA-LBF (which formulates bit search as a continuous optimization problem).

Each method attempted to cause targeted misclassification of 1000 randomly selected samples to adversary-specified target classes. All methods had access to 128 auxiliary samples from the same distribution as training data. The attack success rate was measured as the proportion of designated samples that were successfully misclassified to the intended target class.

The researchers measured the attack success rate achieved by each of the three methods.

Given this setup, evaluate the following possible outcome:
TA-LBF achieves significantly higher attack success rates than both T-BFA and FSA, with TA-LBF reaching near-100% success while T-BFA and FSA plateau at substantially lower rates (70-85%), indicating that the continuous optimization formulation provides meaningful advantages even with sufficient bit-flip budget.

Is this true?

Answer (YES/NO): NO